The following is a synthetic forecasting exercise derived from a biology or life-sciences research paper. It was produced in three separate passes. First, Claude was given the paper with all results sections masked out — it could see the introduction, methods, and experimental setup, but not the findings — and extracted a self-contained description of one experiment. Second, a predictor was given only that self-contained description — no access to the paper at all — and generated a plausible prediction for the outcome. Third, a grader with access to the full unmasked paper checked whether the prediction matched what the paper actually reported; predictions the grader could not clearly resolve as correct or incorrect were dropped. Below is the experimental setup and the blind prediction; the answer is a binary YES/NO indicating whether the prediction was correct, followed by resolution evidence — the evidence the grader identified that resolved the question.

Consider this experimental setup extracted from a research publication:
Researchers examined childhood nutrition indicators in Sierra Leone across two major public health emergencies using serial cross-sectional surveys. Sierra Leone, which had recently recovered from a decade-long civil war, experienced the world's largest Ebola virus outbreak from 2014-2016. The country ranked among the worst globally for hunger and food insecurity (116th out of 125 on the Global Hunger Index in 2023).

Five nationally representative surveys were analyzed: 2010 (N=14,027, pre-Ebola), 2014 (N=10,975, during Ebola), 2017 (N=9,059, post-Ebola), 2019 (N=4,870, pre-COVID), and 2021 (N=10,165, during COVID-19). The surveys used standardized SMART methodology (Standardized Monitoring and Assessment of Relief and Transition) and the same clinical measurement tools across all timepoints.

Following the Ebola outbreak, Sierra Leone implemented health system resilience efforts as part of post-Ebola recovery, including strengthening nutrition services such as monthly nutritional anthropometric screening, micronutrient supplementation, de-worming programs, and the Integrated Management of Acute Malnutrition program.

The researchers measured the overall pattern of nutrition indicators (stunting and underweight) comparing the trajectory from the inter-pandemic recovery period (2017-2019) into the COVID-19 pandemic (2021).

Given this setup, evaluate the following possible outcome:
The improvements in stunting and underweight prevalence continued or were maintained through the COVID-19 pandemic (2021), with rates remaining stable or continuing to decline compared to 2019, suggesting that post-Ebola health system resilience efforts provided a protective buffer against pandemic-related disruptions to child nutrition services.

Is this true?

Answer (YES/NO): NO